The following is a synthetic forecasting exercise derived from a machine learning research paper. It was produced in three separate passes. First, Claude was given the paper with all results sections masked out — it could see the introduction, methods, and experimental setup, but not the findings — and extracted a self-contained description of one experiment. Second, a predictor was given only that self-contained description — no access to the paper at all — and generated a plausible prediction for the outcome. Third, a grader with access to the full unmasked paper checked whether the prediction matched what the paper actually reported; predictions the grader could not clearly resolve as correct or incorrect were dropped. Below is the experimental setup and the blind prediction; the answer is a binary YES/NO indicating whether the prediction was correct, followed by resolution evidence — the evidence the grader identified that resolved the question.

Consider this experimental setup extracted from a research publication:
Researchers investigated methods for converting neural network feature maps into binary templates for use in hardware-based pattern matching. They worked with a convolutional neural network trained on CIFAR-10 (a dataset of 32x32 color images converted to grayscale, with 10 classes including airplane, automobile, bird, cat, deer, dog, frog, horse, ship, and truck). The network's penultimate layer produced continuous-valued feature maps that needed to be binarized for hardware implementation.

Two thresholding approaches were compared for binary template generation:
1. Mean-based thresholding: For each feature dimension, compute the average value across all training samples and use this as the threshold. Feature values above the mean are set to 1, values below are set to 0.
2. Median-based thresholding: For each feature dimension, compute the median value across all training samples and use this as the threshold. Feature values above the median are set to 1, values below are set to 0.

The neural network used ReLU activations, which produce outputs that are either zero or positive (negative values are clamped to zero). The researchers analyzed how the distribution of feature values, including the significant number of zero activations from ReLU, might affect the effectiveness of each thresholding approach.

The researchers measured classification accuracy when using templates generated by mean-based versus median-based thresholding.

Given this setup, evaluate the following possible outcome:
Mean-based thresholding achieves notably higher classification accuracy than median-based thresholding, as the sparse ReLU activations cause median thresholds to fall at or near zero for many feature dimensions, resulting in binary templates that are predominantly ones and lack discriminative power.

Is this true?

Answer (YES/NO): NO